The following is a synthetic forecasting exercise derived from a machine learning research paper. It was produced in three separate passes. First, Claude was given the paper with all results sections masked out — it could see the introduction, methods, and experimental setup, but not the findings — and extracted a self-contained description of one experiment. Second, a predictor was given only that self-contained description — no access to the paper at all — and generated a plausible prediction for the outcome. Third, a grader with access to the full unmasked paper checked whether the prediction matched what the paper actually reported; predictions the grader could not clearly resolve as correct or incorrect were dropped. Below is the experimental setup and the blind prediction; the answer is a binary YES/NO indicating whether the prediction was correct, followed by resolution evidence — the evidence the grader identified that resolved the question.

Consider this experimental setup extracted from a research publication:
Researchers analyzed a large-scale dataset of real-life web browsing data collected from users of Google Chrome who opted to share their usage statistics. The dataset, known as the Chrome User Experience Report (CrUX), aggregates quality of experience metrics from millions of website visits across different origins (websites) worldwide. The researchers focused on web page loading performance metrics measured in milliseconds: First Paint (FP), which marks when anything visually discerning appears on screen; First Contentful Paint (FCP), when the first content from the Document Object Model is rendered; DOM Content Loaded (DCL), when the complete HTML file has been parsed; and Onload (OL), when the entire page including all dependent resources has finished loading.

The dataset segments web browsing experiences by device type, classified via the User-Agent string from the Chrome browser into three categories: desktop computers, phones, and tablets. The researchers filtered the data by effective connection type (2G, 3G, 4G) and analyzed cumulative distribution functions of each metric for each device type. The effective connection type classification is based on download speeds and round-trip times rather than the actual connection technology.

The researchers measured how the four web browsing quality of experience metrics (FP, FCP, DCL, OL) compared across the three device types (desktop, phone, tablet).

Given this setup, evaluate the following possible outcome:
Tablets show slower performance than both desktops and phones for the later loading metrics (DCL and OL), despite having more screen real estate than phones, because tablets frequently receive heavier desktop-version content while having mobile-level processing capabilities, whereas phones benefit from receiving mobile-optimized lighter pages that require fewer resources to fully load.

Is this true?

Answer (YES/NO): NO